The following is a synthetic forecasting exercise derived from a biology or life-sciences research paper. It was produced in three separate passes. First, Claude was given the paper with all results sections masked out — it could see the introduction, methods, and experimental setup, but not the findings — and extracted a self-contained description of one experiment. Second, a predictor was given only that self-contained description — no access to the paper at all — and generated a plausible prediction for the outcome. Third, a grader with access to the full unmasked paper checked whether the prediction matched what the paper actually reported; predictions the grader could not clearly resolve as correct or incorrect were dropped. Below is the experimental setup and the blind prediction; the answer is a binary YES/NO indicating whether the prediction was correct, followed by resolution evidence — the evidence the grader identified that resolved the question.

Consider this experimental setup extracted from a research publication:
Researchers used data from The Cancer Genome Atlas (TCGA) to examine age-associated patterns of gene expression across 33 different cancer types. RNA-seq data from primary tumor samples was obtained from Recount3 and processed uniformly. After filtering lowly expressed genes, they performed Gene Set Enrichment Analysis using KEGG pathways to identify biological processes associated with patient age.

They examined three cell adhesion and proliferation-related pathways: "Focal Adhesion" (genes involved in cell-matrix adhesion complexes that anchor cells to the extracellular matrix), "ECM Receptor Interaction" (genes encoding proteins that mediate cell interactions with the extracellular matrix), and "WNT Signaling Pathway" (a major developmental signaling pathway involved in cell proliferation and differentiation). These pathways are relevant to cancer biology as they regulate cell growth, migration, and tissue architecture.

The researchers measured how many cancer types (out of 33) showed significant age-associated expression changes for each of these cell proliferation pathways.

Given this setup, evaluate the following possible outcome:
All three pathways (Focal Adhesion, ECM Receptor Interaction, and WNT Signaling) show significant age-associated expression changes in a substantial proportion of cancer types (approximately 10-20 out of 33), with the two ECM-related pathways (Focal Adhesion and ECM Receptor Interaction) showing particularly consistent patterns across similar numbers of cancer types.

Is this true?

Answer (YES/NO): YES